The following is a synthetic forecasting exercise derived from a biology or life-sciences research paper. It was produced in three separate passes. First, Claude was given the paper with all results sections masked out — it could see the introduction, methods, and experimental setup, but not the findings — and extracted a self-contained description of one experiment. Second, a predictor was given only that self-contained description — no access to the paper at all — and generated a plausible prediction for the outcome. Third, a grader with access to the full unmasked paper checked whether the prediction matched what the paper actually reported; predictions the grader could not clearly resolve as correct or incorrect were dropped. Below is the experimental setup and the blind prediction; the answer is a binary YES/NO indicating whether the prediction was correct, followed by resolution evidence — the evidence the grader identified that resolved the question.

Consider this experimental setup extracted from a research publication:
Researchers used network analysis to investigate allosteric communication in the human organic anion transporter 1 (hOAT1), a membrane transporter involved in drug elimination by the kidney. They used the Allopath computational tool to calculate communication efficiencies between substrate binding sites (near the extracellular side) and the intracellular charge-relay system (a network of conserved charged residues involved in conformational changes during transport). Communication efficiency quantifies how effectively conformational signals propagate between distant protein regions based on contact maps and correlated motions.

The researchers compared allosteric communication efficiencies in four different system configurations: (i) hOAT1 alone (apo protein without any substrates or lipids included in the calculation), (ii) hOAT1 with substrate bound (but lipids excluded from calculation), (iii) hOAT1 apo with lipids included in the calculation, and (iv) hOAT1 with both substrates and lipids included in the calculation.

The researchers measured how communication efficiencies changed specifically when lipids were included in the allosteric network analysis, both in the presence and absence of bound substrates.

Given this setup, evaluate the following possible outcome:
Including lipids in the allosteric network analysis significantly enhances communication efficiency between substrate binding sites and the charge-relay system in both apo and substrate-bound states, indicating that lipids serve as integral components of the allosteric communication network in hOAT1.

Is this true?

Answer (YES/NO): YES